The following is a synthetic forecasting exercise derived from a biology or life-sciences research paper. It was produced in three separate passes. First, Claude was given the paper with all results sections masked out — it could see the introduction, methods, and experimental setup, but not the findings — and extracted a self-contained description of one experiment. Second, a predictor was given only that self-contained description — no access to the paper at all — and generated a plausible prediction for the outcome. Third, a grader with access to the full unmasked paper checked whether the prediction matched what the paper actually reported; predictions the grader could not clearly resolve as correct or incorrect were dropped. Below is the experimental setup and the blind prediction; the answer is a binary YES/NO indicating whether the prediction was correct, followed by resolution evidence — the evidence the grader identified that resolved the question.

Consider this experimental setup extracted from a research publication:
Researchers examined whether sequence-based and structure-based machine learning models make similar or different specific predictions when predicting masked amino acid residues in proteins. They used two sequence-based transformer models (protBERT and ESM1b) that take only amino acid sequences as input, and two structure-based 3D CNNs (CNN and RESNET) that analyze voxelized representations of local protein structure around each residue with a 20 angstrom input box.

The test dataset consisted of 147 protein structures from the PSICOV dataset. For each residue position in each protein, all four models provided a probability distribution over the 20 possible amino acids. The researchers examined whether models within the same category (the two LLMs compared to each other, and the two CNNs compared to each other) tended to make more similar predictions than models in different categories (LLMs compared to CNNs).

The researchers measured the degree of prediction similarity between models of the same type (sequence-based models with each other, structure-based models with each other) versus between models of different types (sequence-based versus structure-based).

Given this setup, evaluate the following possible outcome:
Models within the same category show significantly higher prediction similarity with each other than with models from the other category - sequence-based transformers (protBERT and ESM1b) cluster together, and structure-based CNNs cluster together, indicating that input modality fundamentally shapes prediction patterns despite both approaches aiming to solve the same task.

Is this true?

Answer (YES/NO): YES